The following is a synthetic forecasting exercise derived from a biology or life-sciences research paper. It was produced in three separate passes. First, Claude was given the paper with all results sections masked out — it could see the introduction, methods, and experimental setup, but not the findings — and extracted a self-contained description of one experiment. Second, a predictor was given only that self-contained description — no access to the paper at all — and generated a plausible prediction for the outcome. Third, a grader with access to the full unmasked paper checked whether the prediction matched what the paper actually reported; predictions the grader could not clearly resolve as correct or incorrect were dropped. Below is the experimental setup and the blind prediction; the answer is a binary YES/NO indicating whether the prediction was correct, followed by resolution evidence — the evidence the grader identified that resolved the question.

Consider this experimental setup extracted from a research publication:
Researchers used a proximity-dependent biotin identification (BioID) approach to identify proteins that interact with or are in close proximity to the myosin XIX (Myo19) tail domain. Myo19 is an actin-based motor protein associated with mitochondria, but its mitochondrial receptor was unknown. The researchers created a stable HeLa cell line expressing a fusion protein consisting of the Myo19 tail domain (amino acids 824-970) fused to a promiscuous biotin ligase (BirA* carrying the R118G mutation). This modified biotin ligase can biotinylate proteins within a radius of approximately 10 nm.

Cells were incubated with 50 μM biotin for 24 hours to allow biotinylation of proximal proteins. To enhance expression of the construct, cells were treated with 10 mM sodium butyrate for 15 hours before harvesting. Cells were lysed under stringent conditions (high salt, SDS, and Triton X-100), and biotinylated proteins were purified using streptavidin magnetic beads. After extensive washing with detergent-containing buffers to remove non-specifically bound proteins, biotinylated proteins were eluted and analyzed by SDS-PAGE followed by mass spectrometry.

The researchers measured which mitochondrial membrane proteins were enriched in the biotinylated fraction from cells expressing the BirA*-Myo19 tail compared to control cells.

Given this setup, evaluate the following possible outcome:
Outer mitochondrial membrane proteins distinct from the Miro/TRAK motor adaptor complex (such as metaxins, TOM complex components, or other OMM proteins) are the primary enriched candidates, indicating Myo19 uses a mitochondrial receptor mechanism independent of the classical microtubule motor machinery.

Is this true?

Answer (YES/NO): NO